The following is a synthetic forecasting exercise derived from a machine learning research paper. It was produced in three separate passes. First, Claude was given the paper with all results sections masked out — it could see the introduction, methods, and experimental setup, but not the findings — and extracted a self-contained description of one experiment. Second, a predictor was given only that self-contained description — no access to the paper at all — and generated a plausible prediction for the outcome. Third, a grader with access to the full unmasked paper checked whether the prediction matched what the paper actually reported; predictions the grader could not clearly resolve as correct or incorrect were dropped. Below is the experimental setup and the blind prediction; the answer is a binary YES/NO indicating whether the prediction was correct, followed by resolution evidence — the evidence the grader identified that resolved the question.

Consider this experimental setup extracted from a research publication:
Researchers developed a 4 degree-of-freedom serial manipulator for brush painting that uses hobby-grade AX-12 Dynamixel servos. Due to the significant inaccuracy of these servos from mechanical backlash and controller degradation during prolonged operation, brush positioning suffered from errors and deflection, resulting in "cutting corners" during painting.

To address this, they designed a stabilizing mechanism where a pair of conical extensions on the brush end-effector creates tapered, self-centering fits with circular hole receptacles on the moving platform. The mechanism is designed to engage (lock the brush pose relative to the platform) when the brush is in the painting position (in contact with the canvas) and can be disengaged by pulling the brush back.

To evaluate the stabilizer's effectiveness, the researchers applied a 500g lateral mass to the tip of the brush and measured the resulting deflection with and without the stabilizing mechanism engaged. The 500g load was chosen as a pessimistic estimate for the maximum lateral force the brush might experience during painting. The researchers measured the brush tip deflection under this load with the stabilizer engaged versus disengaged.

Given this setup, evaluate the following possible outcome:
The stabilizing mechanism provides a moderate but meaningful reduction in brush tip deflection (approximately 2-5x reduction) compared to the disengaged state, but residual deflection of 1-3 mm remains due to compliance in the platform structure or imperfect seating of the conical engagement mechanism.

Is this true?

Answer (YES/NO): NO